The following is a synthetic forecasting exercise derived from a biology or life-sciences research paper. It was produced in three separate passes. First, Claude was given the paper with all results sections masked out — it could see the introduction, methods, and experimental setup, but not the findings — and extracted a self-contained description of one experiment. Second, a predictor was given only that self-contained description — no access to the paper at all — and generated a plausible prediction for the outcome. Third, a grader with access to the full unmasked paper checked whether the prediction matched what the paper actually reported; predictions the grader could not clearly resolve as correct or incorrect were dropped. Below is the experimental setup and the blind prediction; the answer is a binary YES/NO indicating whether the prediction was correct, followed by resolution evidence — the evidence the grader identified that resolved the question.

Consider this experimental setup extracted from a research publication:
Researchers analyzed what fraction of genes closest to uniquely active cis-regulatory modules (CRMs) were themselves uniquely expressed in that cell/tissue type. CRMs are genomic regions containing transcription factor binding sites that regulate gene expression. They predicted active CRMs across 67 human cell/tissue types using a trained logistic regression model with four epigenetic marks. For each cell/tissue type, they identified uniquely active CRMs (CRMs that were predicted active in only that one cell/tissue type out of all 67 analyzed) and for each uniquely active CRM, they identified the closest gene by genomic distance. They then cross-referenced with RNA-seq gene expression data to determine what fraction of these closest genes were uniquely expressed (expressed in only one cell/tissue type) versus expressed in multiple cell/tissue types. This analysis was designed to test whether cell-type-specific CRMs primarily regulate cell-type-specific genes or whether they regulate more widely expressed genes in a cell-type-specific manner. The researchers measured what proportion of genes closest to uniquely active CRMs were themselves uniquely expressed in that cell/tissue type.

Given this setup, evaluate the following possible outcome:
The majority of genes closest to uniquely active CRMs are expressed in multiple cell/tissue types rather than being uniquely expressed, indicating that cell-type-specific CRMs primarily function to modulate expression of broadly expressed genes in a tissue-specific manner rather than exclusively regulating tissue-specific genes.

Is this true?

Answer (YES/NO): YES